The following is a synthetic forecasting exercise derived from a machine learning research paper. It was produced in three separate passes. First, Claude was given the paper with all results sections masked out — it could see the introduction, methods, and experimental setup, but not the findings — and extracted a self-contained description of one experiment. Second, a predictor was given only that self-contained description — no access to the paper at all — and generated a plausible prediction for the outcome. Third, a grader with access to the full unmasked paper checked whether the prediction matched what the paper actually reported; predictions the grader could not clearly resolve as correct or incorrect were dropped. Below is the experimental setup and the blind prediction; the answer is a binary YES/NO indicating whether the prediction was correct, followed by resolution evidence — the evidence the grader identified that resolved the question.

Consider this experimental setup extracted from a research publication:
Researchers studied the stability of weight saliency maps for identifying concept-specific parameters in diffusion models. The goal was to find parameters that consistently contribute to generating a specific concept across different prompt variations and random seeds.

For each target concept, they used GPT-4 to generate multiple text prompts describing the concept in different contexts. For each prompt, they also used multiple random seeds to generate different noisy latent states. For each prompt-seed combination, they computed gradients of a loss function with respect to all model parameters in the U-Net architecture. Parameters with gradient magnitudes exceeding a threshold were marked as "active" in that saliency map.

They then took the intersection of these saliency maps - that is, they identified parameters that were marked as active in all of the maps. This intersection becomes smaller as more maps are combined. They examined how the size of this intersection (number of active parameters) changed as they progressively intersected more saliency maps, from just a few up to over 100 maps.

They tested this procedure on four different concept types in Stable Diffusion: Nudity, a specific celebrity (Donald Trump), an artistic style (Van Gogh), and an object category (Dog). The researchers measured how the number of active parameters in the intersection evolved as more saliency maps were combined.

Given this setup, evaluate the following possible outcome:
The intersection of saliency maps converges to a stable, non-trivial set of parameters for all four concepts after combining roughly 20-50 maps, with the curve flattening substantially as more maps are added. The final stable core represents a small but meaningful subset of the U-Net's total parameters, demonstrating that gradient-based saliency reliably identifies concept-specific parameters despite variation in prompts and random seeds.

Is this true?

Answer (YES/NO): NO